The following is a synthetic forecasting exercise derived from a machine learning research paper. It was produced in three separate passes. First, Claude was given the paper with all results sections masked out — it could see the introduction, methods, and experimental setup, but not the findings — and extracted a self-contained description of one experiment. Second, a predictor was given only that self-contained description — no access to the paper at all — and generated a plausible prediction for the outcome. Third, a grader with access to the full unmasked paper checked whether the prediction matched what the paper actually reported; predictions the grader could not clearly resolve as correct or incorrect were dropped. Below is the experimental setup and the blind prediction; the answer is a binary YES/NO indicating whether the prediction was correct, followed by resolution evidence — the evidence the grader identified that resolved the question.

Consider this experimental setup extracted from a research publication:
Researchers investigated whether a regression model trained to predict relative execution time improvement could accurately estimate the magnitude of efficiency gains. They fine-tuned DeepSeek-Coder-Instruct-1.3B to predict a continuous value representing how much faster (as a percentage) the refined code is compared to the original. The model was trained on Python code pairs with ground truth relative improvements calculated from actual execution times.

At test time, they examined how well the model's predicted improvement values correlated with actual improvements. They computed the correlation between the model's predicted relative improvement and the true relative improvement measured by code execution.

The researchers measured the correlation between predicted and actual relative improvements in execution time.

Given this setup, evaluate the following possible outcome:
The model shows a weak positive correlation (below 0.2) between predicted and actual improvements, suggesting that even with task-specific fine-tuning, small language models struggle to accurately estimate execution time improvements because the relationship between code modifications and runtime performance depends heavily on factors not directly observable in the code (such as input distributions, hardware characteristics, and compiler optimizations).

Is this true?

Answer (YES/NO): NO